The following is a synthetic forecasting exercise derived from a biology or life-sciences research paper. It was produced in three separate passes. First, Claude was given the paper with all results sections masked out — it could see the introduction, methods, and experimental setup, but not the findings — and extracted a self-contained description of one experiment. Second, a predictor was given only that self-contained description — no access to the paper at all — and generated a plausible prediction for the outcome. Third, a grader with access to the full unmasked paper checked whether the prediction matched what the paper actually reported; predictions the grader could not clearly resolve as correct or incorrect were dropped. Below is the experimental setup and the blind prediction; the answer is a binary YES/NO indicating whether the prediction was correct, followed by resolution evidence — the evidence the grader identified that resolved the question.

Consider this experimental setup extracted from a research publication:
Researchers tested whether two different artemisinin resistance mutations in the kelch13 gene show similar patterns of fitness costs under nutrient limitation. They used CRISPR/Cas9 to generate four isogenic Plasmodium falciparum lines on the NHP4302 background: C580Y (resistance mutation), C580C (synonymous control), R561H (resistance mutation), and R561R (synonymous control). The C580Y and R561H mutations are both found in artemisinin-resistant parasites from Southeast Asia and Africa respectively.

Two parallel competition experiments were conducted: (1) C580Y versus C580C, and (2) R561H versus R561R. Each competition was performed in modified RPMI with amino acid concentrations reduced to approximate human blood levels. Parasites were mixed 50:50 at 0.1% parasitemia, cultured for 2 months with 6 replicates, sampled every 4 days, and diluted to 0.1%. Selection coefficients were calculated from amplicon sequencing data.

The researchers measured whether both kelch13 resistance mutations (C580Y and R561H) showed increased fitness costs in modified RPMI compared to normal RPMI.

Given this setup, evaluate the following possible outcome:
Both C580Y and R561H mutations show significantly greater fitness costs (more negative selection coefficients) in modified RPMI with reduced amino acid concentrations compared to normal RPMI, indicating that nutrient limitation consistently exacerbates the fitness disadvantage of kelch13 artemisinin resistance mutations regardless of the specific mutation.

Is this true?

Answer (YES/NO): YES